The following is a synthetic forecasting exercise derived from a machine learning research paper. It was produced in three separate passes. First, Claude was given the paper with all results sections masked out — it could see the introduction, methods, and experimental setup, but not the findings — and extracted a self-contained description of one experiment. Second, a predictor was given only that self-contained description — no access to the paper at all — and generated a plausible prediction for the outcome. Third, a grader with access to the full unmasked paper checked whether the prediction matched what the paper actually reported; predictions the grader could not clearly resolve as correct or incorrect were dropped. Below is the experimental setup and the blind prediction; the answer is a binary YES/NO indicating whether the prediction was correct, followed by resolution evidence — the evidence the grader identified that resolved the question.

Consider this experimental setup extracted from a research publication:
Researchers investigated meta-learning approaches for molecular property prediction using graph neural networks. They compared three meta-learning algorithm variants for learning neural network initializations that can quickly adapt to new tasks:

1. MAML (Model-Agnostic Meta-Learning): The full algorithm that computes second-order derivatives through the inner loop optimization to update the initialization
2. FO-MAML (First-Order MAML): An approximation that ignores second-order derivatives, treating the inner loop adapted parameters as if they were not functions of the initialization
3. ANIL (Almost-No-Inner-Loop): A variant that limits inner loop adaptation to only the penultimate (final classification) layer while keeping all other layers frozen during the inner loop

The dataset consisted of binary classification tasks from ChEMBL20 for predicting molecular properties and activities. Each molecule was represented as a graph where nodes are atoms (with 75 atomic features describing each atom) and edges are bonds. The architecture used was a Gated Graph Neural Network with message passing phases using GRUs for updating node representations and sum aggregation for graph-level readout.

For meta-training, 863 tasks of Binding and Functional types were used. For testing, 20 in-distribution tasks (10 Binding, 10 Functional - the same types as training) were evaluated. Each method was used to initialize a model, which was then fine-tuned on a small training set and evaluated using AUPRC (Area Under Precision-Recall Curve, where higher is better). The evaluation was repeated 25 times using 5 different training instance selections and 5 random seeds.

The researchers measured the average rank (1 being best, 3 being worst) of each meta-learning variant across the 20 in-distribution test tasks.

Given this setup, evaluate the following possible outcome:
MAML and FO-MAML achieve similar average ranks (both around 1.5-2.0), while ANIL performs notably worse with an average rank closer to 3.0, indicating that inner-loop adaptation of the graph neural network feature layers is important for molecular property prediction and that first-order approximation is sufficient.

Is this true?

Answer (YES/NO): NO